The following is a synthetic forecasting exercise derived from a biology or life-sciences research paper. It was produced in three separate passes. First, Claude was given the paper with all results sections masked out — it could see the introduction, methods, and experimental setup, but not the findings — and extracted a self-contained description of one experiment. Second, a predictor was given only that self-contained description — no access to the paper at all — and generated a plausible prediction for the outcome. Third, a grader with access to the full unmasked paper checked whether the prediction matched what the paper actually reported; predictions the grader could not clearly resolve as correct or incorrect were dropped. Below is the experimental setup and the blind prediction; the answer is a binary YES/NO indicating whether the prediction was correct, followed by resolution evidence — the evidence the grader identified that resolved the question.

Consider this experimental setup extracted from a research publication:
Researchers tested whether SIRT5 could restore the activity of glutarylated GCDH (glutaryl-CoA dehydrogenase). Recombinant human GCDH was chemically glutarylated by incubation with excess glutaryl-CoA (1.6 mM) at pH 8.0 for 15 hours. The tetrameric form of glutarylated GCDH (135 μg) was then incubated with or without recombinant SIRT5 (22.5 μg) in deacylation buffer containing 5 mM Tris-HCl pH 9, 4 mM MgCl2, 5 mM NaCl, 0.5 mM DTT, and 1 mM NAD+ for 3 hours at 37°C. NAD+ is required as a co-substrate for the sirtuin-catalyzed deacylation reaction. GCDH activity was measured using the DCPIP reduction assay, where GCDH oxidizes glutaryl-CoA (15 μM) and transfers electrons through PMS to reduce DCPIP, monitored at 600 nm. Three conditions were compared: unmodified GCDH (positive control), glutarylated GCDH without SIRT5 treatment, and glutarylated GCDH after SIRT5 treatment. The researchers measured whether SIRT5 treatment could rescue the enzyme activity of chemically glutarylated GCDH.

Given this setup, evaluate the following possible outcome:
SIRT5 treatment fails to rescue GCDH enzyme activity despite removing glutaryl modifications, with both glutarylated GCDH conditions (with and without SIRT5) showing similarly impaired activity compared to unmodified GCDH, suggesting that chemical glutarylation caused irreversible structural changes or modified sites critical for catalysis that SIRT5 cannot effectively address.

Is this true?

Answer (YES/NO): NO